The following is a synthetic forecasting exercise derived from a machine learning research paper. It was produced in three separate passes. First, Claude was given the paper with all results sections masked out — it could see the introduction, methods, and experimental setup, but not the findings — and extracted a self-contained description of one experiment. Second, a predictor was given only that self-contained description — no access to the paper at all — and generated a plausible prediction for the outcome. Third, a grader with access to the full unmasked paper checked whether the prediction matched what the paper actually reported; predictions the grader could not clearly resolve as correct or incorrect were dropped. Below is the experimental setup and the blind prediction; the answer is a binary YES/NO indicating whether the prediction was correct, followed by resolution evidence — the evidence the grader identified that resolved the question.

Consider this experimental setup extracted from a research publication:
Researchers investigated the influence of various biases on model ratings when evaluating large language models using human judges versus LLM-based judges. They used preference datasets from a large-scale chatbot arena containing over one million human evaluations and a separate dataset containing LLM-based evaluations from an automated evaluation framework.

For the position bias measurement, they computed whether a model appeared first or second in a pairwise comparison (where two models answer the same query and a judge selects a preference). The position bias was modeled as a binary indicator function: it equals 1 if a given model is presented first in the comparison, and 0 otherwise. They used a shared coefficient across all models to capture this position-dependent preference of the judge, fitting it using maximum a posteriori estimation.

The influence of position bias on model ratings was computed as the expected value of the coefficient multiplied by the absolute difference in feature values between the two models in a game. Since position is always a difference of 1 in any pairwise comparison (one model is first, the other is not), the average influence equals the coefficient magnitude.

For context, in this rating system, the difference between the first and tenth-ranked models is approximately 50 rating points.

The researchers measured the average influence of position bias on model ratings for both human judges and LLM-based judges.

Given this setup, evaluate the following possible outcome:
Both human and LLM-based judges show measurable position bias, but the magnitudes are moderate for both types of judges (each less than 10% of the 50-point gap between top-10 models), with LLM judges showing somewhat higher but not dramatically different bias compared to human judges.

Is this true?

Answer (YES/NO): NO